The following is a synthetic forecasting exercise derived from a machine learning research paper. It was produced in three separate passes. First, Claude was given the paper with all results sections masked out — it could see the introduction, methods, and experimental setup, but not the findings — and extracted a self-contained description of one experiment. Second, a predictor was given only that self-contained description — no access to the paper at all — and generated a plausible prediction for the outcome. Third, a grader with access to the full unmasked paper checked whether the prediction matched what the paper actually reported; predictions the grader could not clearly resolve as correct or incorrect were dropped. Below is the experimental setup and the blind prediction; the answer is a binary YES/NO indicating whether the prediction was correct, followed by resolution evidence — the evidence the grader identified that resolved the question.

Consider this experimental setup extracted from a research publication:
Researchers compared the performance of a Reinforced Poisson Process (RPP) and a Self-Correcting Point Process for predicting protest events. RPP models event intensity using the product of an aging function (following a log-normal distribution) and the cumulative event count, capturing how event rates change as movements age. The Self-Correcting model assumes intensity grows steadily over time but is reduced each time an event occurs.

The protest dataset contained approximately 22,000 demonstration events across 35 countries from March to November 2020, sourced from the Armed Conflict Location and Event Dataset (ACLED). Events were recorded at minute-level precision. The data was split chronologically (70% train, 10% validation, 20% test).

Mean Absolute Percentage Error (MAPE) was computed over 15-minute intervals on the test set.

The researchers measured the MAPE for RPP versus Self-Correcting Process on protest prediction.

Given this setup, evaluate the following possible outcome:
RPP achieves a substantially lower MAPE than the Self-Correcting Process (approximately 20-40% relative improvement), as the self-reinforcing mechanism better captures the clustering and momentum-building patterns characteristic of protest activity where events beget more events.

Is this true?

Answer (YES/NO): NO